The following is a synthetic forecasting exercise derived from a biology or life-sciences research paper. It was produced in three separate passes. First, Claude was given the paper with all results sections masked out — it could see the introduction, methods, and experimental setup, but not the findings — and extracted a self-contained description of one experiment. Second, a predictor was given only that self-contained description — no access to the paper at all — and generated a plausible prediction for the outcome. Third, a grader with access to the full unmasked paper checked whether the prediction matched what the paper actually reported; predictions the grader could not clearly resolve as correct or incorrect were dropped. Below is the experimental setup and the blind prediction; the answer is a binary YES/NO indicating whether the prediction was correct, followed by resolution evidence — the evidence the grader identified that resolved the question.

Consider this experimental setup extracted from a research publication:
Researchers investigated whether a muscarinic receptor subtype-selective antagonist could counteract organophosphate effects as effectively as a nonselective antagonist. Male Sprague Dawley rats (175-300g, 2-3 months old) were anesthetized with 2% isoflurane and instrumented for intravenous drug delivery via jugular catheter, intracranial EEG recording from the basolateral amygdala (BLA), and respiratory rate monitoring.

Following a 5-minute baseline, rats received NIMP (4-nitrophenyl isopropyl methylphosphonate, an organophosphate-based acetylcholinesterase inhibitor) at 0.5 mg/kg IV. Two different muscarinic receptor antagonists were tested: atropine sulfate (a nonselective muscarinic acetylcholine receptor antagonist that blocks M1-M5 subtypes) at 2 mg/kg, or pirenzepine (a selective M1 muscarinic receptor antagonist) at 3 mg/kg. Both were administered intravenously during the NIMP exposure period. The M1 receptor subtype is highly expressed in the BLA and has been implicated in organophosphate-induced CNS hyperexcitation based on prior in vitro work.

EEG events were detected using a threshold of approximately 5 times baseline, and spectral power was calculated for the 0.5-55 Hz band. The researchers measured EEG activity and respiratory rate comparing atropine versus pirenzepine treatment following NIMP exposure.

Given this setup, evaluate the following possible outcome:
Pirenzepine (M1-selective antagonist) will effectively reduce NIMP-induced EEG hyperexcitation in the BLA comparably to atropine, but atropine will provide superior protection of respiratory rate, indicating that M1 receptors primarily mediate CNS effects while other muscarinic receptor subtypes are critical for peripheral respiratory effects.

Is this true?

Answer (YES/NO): NO